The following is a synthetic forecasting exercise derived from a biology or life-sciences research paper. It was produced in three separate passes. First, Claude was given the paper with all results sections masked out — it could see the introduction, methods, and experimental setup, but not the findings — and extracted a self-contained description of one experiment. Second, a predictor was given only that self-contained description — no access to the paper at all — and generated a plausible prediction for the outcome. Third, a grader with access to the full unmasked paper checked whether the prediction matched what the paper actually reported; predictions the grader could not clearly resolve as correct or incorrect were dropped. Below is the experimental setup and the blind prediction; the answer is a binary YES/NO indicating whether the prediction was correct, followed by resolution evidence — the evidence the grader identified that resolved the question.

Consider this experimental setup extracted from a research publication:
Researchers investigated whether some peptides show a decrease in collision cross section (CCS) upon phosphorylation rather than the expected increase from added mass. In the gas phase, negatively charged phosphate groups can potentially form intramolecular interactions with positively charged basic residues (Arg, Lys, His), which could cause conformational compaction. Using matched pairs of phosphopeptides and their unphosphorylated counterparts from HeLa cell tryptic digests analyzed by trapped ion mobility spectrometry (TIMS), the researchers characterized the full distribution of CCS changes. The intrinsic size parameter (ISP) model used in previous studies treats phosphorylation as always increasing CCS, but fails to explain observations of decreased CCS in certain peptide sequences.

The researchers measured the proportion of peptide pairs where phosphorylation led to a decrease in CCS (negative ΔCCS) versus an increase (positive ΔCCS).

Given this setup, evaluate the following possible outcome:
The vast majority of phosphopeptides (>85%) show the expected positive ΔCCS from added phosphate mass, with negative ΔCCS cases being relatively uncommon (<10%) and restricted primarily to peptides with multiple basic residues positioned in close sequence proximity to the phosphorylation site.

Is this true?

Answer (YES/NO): NO